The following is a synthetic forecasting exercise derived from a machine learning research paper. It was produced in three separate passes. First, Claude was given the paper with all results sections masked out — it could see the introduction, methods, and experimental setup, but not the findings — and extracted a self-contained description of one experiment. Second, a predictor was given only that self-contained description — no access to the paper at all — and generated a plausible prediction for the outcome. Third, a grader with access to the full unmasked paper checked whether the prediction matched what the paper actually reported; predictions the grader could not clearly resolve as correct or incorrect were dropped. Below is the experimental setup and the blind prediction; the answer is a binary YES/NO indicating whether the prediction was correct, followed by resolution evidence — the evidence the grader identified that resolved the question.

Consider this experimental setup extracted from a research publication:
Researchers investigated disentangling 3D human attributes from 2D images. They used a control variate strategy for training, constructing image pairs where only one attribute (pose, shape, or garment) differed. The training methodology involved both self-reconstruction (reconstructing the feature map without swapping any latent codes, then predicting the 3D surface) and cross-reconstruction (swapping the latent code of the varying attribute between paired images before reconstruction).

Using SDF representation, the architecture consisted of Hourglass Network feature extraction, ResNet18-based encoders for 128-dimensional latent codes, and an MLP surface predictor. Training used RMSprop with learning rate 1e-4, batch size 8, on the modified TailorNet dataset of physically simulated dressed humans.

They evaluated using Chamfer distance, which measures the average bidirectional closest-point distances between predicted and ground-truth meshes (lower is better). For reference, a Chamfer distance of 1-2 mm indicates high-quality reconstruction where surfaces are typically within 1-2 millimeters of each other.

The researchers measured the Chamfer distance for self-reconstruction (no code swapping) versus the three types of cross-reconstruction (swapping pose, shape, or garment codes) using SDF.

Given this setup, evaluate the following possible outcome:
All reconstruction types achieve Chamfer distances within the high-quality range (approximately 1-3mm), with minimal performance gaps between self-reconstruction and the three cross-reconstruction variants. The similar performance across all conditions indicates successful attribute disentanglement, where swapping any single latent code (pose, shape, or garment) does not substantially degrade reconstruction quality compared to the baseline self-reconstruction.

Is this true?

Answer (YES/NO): NO